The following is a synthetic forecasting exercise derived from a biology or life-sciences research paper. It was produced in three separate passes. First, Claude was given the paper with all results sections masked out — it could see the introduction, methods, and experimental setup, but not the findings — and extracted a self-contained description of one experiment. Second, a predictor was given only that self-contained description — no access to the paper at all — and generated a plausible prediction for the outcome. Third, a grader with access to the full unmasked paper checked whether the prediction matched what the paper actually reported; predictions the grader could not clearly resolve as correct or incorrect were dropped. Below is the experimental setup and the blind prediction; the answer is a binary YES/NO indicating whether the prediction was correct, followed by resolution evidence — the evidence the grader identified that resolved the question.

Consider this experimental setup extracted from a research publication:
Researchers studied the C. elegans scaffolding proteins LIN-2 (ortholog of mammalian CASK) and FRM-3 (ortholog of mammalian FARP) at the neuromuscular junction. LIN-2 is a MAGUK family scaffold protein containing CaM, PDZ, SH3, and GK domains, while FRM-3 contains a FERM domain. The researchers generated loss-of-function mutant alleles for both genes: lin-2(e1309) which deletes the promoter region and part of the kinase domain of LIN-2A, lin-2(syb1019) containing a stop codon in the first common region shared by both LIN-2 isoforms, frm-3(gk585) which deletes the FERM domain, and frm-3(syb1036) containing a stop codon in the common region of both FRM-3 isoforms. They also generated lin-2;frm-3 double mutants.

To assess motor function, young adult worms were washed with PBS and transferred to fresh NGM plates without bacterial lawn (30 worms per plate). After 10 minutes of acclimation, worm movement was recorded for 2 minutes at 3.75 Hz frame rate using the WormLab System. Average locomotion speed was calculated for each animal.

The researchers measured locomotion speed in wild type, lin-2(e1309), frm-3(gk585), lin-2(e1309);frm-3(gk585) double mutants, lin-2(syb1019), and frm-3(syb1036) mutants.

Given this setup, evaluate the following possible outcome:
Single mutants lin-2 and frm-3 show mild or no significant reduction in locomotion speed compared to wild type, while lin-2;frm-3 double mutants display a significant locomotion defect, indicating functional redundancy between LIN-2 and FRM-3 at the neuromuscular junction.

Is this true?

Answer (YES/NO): NO